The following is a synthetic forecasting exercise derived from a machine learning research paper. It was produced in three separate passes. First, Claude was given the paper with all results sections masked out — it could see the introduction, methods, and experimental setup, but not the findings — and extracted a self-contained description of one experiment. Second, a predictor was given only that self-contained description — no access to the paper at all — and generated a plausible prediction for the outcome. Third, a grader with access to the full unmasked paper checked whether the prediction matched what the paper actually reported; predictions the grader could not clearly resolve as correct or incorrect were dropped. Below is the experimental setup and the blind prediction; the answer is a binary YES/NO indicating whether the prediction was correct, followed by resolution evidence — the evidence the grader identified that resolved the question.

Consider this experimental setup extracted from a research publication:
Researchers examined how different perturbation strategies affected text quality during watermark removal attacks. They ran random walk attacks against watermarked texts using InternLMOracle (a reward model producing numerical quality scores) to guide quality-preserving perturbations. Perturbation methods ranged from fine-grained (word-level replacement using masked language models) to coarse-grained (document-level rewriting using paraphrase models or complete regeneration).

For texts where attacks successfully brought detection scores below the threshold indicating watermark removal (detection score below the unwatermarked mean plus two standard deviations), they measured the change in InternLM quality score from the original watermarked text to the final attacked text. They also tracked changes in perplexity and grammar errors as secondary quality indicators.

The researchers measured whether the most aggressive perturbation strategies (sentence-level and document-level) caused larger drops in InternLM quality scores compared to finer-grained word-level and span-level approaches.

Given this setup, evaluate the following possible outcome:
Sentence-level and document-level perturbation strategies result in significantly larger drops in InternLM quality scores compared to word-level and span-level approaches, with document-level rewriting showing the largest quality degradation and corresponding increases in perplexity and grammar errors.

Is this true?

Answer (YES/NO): NO